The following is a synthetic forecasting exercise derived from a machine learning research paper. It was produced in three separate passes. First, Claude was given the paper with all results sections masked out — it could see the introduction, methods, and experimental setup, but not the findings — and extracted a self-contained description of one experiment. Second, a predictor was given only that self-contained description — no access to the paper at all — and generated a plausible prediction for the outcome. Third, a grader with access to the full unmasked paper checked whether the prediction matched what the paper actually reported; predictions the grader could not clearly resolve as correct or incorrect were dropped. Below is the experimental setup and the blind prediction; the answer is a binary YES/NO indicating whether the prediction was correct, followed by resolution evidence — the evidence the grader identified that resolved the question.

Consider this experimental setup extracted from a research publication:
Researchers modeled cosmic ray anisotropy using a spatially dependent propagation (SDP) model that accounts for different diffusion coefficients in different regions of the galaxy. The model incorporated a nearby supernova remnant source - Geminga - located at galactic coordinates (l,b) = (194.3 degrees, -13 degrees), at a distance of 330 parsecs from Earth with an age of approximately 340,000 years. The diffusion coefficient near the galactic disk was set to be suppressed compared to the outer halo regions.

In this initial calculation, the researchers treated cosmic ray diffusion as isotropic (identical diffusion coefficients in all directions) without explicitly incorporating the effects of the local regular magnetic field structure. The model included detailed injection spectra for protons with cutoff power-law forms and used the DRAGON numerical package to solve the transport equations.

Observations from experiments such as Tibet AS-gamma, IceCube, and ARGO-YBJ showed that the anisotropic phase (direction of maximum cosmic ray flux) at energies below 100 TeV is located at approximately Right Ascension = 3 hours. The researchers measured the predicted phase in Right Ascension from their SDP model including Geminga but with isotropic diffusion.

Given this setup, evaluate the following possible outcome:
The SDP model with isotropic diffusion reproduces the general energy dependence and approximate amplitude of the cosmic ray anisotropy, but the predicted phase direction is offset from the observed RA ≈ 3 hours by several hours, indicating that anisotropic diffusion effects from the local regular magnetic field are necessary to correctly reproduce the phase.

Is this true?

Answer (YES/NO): NO